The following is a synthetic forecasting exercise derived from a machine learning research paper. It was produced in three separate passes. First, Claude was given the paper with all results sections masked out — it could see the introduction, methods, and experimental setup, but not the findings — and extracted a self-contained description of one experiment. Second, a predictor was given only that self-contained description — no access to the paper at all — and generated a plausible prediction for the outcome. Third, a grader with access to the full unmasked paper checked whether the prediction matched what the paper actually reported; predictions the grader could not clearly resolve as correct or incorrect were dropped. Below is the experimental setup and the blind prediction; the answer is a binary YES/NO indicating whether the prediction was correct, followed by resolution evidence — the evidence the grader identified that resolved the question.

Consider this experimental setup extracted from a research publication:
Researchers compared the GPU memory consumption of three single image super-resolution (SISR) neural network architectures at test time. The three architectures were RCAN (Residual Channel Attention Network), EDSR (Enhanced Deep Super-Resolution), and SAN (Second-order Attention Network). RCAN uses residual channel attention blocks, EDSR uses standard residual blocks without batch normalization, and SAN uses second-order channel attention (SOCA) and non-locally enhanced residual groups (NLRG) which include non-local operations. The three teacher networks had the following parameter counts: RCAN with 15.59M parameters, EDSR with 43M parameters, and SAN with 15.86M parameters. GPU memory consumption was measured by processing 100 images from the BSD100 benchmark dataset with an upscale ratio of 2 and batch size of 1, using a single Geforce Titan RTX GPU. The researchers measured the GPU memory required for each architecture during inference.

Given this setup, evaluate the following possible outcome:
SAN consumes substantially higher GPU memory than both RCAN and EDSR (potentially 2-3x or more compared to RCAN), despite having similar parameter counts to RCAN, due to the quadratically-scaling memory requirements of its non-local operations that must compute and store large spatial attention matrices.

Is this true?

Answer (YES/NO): YES